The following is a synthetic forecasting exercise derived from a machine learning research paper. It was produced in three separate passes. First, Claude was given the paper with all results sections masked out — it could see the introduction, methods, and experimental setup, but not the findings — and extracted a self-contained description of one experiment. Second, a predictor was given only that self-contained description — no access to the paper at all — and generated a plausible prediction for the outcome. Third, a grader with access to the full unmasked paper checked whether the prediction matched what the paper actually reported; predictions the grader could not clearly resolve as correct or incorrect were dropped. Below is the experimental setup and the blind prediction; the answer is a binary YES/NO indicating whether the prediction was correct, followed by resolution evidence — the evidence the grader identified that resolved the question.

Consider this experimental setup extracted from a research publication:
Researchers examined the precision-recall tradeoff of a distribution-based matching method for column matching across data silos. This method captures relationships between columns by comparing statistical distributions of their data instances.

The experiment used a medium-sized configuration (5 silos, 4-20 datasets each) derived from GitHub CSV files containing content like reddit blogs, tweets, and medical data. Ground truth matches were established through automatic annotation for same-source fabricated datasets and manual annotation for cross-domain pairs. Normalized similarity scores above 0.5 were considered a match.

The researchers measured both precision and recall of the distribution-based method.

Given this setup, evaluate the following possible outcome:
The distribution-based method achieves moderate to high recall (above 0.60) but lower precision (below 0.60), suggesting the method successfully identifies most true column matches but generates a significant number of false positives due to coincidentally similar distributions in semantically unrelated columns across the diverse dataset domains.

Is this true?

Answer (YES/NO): NO